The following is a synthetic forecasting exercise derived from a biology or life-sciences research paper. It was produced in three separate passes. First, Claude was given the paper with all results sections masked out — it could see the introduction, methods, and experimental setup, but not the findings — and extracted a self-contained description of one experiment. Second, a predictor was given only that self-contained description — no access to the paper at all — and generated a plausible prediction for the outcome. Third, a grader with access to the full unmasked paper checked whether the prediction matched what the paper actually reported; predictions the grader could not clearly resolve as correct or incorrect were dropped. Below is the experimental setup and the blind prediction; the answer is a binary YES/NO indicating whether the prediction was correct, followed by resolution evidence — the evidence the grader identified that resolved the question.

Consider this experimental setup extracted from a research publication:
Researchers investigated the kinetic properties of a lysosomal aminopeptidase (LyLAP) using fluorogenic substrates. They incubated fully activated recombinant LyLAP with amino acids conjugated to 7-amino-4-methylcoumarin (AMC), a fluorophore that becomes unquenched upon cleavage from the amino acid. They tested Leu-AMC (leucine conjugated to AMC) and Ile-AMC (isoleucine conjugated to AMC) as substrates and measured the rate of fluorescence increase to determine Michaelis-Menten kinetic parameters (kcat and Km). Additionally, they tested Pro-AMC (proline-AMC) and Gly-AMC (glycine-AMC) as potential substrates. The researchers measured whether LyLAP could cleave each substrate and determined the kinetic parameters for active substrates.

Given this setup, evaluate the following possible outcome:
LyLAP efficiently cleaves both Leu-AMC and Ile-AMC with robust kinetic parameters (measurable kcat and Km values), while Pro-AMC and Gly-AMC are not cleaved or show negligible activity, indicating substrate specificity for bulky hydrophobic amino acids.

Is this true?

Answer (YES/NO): YES